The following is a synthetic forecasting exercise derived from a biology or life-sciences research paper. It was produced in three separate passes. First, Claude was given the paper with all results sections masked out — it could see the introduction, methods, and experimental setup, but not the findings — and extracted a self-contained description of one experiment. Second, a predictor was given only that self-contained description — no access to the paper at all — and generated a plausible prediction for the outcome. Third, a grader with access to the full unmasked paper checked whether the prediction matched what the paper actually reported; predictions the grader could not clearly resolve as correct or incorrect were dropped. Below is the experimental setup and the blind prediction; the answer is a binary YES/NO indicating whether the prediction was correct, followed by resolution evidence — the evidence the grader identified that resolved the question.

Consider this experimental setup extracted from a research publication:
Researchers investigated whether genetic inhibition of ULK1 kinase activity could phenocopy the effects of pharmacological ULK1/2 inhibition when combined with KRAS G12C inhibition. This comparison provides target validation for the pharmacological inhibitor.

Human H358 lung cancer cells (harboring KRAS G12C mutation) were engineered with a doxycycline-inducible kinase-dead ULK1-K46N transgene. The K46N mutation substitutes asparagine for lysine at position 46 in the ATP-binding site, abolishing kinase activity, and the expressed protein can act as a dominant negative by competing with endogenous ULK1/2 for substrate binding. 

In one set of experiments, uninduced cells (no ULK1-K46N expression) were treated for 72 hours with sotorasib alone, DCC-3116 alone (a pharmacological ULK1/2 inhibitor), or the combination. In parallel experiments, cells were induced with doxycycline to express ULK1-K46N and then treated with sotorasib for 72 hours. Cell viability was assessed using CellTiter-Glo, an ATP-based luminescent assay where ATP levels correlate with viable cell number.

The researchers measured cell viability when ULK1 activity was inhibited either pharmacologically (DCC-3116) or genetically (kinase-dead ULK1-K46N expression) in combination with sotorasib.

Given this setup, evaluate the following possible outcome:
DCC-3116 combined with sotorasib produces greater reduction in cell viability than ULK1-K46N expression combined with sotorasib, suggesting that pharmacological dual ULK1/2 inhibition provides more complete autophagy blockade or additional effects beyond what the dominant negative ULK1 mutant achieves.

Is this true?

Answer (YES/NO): NO